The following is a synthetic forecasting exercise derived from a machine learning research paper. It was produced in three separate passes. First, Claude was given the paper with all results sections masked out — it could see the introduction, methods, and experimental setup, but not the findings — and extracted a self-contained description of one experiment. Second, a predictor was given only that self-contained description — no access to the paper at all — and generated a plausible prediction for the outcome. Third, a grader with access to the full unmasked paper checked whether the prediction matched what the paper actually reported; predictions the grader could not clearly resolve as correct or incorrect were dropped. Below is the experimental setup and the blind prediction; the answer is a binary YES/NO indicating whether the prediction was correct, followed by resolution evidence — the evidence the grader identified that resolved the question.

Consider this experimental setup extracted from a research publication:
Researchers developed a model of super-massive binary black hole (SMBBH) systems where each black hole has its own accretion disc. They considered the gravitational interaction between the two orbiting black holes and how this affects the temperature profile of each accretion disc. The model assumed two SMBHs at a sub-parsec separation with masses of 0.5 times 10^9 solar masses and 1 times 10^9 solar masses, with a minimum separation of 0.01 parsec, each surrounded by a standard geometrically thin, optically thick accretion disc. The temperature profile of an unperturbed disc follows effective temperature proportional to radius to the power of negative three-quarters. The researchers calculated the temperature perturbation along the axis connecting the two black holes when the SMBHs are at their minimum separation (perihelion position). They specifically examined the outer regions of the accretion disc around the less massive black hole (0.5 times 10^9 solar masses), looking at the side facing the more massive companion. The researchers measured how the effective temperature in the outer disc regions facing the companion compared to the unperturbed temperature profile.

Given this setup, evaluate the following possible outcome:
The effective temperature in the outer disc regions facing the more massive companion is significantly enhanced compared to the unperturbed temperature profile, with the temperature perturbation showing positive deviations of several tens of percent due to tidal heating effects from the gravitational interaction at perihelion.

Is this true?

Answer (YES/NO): NO